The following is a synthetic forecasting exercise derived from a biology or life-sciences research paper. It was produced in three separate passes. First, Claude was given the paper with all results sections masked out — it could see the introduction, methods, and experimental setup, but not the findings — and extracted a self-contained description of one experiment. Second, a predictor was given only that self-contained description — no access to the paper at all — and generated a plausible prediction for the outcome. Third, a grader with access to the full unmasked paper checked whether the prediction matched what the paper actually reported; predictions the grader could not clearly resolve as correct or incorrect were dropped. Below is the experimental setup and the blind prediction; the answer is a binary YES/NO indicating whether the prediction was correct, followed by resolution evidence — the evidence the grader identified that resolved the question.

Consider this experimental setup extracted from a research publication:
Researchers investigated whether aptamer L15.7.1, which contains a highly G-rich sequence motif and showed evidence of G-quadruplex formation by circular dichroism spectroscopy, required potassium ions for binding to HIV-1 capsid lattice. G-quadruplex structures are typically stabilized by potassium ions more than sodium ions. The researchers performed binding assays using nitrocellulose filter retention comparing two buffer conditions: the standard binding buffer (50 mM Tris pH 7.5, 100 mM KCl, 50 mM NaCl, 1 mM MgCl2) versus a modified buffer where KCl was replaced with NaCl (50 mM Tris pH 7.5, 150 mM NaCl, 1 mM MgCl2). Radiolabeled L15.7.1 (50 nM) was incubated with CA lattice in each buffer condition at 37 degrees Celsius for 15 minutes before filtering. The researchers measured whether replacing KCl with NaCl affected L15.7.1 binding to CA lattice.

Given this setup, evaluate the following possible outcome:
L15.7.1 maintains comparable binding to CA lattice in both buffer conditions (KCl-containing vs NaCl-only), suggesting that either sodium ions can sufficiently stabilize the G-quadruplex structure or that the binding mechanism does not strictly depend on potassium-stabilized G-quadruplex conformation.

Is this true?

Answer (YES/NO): NO